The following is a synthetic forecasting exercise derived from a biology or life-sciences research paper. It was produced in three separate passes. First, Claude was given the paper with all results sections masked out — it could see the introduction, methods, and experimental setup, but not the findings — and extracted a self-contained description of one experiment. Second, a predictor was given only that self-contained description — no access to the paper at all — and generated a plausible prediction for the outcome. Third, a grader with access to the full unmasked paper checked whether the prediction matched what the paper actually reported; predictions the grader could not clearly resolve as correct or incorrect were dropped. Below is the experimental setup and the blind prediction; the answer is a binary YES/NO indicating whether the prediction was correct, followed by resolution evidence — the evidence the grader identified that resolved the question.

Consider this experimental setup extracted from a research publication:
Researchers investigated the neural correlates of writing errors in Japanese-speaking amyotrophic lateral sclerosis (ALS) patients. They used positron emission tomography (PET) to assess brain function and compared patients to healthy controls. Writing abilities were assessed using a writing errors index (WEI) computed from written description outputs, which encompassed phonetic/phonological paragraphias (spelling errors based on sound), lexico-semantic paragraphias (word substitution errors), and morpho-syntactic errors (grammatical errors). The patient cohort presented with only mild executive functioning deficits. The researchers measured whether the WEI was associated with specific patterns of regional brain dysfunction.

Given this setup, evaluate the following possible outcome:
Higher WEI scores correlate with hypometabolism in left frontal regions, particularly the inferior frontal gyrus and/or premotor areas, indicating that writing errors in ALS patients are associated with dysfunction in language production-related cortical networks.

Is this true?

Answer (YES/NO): NO